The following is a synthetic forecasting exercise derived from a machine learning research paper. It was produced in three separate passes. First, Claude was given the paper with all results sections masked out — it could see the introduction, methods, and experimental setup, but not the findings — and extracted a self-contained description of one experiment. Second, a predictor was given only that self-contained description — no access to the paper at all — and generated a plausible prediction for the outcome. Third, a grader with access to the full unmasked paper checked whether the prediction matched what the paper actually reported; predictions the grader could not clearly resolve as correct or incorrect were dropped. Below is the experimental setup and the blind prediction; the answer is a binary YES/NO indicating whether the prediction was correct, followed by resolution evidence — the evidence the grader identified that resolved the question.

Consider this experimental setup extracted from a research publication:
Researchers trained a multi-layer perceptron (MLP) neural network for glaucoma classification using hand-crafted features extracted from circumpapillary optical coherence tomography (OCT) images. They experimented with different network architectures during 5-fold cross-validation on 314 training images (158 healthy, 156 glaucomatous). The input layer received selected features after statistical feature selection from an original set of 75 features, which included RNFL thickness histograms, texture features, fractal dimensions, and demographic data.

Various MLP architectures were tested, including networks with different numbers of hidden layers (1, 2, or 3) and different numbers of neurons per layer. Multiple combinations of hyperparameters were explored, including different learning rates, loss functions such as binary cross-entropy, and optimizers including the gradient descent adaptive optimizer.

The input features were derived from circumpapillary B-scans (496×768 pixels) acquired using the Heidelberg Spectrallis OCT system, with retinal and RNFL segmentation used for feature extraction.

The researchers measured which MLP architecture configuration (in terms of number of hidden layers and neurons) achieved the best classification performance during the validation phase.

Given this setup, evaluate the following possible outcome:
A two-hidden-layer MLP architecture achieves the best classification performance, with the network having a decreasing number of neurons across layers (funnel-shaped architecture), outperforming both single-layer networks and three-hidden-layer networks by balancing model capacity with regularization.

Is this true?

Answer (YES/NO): NO